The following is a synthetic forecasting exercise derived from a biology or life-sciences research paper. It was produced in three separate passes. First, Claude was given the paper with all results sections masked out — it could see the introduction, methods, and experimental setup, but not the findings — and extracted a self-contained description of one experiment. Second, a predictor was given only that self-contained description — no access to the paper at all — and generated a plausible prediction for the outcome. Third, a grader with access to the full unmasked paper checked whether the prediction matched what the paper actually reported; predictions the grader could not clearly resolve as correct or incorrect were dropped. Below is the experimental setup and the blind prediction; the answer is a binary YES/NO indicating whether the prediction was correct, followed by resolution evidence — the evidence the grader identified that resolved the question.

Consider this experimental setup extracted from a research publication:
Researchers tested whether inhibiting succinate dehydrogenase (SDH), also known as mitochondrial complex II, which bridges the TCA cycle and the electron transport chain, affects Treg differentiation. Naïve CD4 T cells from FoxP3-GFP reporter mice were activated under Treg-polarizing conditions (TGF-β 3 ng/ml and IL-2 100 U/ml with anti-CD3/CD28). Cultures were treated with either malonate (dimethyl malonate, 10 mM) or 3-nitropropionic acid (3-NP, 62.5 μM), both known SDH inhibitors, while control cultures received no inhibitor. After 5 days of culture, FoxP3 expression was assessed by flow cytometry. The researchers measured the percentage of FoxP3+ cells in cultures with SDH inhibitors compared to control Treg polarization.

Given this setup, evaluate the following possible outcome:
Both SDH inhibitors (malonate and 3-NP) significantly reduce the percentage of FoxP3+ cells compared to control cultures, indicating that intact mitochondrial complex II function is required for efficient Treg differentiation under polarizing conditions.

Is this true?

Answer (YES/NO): NO